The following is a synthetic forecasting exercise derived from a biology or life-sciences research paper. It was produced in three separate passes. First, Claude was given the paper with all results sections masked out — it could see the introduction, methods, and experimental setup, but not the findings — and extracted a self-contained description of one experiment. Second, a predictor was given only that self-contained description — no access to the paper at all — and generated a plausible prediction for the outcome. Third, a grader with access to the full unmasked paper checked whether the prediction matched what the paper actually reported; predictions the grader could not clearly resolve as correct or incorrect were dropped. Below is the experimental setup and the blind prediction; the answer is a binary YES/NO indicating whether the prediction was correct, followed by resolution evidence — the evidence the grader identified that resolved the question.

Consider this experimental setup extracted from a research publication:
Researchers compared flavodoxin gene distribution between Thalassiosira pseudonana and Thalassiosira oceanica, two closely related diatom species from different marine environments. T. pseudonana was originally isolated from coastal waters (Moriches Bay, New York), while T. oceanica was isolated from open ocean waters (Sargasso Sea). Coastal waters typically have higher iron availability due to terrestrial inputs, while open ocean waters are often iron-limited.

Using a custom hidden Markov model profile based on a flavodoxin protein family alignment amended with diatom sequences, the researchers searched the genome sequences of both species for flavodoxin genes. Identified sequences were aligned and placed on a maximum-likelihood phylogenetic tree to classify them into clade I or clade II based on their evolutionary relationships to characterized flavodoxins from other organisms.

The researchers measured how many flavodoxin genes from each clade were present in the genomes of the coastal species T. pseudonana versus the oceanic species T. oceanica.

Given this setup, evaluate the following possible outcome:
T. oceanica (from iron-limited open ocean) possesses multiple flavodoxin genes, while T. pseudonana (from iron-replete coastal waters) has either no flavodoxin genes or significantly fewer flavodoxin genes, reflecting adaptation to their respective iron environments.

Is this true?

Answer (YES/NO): YES